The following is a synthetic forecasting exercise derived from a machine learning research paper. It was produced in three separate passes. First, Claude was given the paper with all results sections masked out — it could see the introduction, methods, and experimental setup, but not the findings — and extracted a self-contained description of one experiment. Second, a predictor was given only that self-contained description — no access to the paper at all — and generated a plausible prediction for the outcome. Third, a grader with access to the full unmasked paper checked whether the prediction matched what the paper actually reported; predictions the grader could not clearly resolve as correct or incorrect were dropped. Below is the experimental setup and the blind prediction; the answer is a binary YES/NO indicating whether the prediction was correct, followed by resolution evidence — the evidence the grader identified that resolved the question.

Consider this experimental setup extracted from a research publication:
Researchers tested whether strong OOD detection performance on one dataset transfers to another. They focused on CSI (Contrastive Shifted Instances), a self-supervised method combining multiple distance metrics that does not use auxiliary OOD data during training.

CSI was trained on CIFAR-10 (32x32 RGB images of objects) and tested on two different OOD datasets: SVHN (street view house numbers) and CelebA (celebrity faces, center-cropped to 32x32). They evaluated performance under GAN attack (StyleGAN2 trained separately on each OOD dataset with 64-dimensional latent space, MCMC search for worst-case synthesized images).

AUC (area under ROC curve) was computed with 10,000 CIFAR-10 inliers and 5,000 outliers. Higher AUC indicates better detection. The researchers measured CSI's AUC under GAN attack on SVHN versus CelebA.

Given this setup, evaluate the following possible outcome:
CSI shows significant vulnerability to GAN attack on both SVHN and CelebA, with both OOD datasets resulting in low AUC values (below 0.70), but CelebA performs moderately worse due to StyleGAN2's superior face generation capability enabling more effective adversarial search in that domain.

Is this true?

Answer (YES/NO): NO